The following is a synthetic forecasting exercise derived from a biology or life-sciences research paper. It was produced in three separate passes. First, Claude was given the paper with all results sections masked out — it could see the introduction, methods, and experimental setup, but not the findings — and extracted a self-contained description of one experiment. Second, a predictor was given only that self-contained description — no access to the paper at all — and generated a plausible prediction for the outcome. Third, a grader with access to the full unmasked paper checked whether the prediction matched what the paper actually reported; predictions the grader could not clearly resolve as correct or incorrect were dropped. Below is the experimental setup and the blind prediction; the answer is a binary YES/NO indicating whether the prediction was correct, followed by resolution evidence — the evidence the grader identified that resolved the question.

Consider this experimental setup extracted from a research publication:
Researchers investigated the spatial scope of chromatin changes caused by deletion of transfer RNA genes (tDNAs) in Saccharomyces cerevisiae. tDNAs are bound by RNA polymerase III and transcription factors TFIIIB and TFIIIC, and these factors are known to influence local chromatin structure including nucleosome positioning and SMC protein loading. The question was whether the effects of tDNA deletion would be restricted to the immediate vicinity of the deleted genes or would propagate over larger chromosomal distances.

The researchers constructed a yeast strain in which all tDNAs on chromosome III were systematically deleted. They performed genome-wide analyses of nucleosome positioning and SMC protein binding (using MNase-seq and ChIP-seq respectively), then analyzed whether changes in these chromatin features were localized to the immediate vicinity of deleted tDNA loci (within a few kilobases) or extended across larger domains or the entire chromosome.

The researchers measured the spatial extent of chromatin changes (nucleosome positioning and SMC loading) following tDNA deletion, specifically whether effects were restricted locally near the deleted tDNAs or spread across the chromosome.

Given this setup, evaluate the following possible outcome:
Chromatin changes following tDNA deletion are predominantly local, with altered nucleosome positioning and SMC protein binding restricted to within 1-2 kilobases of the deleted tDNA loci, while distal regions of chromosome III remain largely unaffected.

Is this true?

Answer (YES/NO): YES